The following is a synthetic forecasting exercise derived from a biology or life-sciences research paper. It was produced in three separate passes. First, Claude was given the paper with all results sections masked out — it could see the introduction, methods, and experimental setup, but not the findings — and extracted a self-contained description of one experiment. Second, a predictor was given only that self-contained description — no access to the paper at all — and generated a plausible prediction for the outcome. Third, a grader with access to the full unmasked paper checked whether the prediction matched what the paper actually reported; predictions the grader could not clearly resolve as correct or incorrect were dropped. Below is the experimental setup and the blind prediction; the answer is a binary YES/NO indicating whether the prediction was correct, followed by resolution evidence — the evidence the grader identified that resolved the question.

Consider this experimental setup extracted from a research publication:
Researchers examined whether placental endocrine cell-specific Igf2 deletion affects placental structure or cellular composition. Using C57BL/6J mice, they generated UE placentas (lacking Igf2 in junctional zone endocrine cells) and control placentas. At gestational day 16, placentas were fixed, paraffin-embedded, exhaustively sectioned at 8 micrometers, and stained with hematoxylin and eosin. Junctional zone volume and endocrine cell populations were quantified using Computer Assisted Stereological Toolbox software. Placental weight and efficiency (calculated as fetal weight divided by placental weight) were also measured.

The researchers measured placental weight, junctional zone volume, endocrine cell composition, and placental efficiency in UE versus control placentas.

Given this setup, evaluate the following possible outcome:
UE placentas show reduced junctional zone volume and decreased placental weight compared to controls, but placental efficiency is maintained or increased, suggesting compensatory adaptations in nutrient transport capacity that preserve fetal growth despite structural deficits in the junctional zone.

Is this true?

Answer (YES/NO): NO